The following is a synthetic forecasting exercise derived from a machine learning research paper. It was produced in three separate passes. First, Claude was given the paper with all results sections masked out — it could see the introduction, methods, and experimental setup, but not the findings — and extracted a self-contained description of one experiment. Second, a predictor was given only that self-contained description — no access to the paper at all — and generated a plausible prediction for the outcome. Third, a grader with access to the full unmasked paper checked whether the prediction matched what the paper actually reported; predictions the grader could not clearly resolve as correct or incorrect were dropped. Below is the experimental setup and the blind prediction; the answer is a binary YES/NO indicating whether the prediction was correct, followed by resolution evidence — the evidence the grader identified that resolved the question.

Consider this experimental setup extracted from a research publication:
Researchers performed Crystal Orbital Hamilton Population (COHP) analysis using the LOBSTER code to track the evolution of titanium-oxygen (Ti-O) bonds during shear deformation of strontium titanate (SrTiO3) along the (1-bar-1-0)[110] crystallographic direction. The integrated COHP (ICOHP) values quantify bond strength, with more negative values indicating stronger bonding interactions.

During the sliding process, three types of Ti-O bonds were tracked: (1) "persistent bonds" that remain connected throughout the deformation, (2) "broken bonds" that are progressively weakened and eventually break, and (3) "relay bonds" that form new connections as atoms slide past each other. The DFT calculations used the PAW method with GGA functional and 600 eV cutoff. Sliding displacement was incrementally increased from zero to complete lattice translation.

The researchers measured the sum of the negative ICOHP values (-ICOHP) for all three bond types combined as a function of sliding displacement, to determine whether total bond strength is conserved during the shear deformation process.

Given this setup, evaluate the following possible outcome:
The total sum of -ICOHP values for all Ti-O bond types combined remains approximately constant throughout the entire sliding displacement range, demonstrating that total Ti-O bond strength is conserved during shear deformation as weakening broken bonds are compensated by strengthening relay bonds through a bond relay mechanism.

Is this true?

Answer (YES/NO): YES